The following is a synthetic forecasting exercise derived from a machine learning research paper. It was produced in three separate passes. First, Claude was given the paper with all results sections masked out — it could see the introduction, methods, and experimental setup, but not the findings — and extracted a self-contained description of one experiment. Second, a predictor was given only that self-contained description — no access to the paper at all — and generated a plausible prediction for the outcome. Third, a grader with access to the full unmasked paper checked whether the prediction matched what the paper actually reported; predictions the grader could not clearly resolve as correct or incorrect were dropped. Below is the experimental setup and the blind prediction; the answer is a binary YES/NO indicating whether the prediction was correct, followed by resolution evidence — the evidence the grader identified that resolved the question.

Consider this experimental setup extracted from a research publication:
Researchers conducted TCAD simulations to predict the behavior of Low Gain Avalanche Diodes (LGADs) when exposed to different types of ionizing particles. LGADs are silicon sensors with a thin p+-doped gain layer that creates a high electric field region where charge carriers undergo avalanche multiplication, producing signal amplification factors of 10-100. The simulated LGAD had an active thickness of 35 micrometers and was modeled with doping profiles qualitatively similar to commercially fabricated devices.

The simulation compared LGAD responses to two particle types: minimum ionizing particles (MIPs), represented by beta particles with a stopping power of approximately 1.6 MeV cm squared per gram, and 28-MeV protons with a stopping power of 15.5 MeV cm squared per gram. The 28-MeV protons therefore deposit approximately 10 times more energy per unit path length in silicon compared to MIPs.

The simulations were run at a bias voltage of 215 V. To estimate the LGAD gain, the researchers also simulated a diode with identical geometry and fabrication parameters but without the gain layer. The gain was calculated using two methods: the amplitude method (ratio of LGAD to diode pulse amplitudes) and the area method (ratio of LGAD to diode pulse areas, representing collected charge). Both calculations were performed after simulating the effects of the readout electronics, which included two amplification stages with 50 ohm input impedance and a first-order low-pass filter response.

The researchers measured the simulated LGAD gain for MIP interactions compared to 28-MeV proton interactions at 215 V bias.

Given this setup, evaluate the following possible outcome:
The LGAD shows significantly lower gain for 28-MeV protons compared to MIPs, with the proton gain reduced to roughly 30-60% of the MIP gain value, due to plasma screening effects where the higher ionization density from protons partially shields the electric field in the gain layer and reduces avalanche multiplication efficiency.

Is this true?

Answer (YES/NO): YES